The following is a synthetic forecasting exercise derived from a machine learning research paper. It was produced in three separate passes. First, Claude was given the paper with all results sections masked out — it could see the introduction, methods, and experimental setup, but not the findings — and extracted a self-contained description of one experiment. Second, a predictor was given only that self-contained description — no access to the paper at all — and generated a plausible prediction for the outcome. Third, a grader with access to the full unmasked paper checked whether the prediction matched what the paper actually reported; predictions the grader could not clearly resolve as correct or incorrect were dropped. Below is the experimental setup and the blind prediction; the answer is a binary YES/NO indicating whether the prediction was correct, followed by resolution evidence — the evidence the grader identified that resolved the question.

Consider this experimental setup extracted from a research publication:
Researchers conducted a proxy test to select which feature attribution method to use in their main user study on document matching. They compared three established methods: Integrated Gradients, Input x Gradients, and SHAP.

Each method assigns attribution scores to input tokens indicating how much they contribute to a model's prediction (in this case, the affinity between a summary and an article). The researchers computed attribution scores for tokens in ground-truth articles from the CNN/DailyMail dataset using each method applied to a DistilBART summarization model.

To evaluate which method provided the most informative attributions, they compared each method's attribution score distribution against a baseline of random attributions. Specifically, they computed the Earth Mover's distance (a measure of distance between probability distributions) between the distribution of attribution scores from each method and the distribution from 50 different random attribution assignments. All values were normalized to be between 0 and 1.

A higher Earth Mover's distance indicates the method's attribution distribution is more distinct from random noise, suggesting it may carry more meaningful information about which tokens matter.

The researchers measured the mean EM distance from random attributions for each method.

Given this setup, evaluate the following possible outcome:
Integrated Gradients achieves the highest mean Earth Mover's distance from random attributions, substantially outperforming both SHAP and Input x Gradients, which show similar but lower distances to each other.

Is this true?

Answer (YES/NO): NO